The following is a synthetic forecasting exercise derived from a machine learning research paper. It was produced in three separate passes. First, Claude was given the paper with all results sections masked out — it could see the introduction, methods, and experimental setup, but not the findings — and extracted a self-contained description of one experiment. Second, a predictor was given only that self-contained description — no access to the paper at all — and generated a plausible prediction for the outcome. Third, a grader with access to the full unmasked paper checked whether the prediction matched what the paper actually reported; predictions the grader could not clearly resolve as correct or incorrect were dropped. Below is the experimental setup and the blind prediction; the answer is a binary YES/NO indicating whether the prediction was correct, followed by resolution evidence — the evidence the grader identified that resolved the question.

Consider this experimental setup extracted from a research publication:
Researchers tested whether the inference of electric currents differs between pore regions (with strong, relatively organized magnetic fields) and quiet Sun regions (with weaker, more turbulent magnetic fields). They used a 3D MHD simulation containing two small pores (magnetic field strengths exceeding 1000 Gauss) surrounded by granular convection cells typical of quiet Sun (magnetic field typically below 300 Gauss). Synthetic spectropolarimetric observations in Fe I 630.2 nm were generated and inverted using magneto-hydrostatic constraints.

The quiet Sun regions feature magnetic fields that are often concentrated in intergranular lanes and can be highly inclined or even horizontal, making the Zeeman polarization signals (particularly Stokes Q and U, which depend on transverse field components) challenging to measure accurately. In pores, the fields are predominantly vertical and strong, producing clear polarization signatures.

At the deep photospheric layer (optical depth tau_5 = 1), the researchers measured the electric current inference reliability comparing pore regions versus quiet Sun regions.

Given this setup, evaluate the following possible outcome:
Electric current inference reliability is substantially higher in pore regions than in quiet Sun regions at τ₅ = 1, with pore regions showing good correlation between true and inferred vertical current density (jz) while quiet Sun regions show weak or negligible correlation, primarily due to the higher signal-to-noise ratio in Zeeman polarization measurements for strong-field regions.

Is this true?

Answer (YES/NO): NO